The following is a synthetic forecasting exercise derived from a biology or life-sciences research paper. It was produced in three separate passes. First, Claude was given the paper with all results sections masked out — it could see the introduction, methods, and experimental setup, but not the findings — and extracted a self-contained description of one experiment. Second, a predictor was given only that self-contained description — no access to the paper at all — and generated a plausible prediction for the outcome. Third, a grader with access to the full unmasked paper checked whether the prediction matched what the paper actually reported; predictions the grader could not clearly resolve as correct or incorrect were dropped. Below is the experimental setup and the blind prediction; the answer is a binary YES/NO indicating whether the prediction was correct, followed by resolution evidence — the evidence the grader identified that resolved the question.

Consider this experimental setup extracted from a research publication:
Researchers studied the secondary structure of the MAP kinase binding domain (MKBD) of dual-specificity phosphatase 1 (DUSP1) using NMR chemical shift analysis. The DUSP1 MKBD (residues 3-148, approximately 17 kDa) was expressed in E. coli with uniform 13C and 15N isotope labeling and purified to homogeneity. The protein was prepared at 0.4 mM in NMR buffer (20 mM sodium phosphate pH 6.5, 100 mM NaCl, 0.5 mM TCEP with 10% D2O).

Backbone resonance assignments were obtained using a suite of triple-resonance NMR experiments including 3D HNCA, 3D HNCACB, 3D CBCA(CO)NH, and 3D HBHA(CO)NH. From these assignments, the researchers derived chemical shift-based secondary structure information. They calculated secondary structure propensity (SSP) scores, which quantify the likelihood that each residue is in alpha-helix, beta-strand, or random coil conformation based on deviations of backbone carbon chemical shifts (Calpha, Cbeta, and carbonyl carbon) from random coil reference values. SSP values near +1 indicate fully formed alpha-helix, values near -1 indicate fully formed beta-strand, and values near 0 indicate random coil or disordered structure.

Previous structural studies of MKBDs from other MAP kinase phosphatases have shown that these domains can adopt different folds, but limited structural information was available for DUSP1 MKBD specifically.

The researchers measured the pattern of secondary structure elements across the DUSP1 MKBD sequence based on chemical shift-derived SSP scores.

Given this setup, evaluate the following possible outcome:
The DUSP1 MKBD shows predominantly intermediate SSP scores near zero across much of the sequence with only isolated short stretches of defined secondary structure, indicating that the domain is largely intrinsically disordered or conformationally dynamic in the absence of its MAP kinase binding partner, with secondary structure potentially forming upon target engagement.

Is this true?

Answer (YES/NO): NO